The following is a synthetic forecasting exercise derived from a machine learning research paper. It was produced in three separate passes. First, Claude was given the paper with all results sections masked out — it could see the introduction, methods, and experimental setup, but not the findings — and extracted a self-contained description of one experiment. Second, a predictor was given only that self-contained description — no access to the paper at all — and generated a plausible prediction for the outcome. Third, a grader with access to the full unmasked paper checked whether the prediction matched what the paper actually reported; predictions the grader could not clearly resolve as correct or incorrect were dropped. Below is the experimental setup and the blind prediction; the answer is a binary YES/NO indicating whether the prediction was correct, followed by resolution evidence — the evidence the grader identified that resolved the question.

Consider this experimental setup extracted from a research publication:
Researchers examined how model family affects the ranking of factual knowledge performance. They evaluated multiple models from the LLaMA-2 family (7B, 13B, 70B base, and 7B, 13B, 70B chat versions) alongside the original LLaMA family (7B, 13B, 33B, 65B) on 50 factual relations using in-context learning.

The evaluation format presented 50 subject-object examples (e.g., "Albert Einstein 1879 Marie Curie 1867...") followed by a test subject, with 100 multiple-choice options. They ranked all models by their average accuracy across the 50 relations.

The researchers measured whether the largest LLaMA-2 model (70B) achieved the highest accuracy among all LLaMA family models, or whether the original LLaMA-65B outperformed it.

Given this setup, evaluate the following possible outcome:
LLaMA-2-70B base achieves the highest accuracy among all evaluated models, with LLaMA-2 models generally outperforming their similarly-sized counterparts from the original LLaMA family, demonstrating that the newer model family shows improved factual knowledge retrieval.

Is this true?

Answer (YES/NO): YES